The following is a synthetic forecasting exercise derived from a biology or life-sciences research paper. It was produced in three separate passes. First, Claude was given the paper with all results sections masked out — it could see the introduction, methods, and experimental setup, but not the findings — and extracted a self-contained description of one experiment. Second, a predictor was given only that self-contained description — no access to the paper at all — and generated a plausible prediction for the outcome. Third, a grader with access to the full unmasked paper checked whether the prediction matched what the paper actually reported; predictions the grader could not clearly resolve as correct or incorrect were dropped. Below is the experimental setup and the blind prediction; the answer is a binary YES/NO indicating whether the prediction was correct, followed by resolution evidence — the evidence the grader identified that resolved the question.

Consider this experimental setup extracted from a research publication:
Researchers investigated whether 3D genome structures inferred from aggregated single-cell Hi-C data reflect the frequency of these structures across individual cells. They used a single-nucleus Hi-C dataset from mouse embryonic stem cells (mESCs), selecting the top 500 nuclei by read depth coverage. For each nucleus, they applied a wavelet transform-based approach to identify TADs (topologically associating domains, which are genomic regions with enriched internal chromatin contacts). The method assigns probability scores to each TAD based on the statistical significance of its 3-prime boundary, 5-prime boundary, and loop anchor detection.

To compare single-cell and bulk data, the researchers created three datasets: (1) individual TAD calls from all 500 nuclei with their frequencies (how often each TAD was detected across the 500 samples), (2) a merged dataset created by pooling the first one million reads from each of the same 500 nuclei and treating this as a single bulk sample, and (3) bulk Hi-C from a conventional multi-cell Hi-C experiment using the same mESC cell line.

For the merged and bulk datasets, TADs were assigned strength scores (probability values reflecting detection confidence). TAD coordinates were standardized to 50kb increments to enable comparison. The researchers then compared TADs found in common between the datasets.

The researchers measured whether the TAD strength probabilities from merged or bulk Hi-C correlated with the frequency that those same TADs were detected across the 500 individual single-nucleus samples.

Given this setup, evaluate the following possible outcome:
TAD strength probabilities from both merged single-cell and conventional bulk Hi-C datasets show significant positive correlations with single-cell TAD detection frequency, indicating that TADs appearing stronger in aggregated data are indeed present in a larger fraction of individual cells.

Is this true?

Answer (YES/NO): YES